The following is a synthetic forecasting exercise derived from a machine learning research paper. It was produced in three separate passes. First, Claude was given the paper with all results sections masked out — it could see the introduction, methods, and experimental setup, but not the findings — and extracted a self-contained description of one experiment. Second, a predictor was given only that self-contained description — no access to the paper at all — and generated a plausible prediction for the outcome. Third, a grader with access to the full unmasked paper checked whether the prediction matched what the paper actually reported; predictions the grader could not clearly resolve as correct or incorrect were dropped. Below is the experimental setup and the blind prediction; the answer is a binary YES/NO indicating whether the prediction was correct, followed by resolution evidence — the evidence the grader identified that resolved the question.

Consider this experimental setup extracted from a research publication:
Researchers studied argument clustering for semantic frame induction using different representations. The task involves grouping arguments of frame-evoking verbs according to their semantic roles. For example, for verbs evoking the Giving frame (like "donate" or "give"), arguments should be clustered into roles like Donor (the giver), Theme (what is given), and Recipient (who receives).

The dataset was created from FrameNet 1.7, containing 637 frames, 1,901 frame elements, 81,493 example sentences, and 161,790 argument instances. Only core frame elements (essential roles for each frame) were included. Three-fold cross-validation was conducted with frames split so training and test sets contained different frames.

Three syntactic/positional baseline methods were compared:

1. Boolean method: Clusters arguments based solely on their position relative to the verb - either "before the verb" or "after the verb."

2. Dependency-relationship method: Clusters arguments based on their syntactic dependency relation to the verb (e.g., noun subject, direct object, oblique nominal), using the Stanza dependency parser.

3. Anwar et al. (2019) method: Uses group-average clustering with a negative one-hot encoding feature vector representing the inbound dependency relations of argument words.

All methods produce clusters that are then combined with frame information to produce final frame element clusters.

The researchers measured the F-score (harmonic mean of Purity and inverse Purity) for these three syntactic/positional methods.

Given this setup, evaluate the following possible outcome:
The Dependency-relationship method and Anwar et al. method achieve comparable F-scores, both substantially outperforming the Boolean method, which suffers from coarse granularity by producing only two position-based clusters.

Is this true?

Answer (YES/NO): NO